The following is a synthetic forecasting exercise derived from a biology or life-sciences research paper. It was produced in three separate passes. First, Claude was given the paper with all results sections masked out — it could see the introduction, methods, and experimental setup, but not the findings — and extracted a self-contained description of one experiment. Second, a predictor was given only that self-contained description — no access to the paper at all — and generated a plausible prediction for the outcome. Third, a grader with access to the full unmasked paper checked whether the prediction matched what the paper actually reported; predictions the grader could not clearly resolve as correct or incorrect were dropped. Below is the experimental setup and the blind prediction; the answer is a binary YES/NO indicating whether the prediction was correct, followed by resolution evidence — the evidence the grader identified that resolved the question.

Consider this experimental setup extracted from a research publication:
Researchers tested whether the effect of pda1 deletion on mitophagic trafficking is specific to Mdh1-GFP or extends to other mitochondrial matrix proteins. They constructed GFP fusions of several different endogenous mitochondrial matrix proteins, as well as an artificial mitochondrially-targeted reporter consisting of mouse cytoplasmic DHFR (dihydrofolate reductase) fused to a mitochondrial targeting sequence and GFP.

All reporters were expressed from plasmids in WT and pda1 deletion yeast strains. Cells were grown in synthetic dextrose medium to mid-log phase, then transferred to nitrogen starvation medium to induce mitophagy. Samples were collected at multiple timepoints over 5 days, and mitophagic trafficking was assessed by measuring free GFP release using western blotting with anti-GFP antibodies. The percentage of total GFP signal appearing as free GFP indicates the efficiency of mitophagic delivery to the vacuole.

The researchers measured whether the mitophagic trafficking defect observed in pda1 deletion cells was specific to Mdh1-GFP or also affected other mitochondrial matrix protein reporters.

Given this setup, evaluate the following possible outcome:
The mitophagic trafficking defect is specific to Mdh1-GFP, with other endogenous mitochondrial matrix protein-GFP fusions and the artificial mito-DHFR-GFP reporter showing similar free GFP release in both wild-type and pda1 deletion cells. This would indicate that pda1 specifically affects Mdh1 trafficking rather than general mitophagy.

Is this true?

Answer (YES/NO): NO